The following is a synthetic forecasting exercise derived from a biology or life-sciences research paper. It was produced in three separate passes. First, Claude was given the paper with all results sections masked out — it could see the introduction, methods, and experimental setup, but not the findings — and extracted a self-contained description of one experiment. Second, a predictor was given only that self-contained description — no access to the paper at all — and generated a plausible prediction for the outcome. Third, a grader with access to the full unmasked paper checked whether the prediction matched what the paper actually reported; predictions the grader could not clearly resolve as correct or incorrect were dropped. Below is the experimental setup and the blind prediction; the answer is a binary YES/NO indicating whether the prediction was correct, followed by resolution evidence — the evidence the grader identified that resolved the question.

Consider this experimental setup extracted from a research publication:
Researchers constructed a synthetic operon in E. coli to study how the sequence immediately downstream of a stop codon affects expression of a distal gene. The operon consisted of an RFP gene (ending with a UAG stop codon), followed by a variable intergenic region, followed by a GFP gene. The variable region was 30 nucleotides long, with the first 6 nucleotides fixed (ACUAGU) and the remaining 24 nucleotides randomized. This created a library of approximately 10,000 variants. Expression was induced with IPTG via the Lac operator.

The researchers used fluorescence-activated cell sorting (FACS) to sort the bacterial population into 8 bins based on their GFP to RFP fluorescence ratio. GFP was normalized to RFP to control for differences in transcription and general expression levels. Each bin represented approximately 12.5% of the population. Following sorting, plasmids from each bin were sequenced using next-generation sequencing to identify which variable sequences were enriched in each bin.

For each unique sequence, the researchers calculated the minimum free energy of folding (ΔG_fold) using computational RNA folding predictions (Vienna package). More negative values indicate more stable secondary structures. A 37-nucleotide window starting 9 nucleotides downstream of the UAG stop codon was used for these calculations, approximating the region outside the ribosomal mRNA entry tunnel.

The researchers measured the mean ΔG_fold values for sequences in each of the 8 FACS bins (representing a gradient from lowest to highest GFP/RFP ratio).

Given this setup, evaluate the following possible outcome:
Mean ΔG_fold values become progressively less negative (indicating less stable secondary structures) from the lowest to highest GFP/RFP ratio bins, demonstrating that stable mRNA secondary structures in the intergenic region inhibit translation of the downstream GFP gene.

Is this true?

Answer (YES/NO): YES